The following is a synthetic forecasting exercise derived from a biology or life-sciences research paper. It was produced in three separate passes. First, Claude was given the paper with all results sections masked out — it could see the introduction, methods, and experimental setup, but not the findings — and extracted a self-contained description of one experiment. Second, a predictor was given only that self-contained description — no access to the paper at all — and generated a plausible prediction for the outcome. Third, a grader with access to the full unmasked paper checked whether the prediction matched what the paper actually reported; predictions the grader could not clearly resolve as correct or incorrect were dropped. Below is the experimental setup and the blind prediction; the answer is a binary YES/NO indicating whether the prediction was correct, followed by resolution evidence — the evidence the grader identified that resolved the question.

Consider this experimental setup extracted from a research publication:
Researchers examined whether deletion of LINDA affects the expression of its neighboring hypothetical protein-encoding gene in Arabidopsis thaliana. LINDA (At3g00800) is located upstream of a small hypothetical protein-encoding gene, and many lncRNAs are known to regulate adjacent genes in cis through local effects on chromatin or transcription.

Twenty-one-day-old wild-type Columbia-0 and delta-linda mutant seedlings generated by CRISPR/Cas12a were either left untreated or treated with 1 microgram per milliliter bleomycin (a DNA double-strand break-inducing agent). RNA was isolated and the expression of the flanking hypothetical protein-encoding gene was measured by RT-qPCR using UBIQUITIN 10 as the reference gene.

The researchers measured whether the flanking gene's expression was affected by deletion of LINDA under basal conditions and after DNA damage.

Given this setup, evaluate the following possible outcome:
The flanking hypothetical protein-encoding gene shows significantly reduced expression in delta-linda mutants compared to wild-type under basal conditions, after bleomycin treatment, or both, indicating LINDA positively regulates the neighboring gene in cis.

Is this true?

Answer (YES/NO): NO